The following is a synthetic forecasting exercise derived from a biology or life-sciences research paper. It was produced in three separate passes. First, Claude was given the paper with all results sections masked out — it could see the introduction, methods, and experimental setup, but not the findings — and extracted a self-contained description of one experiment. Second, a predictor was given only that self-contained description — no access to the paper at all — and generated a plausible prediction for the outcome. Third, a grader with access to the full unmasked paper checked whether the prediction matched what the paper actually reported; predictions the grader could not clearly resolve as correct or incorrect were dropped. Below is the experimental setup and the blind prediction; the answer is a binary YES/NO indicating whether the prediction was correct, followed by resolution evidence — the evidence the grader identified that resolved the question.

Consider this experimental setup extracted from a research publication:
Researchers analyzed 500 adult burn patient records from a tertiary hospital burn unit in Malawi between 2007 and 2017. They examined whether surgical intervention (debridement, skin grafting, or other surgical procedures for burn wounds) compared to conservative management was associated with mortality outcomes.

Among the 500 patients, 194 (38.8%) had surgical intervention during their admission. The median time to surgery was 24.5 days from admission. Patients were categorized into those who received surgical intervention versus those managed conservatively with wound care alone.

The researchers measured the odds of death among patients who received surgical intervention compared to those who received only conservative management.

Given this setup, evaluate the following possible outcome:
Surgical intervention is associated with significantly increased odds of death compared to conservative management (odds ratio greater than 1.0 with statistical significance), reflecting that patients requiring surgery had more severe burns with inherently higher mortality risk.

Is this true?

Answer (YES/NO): NO